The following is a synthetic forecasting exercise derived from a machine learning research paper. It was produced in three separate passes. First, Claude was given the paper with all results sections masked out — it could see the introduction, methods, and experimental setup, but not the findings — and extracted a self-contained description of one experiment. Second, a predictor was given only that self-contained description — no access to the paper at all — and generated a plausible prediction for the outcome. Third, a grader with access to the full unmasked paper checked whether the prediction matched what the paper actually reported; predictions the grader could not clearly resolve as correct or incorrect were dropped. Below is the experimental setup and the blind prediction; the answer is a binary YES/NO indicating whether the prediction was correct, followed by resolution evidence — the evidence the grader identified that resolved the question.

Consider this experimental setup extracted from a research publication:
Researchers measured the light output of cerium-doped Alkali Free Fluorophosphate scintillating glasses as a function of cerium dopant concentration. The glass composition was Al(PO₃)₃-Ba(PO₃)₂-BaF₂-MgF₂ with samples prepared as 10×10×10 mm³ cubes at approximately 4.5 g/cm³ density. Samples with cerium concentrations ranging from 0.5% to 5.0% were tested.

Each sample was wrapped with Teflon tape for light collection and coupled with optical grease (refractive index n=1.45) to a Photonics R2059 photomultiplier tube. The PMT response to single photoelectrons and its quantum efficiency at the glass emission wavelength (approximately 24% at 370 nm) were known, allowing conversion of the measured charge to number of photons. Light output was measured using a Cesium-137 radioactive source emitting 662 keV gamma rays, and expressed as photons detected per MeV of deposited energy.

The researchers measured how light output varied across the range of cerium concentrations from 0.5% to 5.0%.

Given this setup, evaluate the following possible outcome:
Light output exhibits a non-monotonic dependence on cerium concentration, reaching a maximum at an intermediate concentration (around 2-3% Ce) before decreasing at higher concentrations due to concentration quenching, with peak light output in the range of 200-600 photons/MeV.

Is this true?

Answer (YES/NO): NO